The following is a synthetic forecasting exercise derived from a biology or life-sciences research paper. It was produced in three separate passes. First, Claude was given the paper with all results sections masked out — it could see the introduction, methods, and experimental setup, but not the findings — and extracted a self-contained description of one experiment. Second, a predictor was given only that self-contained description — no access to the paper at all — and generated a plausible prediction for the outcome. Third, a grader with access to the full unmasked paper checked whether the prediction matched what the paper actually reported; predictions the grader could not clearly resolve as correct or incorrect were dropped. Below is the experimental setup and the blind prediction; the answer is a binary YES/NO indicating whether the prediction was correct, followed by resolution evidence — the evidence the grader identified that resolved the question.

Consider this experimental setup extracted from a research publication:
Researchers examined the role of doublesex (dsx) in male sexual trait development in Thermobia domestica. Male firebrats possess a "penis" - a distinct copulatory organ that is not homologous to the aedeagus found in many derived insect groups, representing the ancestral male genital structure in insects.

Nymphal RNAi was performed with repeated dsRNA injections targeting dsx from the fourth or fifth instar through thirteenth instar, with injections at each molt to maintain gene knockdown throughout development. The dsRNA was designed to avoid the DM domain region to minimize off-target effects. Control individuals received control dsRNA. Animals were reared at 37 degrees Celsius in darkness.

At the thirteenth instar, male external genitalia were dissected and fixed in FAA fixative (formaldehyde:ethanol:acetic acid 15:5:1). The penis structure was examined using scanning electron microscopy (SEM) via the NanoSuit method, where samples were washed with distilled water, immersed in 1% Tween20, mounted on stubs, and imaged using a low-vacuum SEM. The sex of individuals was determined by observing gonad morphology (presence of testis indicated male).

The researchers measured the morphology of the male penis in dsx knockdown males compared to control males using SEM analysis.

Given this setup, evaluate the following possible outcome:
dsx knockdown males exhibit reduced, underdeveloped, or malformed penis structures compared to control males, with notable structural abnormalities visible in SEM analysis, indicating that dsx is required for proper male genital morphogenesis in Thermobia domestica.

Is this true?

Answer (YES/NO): NO